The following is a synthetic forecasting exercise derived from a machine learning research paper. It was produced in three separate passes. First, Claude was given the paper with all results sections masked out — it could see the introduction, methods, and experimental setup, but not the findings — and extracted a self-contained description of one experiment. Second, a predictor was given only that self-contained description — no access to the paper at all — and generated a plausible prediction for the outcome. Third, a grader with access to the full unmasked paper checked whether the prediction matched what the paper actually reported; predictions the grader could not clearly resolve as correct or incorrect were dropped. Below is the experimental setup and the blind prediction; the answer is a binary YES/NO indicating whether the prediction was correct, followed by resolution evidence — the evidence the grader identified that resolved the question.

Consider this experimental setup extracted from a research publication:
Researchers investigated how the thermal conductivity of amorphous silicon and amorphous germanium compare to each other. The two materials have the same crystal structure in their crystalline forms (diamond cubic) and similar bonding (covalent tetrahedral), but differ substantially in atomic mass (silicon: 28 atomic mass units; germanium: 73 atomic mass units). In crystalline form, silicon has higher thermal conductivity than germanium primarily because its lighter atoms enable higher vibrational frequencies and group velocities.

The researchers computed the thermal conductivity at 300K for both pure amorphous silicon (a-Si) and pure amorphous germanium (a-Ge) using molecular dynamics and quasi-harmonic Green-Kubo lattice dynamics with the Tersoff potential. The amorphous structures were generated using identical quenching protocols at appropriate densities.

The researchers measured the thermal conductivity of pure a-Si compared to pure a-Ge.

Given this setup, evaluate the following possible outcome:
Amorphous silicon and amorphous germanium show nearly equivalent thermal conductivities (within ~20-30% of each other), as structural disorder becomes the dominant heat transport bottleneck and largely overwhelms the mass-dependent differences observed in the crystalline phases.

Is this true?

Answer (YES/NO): NO